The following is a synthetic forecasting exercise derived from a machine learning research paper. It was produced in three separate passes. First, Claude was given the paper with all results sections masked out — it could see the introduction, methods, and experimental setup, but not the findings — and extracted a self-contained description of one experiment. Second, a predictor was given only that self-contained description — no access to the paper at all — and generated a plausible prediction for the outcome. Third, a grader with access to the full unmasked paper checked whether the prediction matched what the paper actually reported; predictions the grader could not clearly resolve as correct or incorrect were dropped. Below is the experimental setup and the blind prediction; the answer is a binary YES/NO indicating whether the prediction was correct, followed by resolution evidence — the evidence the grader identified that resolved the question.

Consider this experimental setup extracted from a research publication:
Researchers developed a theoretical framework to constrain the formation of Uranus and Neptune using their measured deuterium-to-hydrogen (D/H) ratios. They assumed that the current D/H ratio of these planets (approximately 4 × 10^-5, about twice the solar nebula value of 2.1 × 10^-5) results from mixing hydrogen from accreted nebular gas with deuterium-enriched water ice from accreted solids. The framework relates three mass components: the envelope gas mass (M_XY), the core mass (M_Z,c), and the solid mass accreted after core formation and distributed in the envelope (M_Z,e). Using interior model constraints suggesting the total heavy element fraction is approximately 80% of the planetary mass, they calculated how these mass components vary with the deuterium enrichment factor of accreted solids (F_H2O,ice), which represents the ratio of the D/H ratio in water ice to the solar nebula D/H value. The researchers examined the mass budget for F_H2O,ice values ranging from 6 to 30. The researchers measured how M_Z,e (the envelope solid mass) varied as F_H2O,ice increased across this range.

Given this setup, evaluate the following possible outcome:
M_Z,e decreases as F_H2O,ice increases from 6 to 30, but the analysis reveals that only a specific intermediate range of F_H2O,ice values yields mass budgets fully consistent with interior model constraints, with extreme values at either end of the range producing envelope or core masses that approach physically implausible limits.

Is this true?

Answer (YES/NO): NO